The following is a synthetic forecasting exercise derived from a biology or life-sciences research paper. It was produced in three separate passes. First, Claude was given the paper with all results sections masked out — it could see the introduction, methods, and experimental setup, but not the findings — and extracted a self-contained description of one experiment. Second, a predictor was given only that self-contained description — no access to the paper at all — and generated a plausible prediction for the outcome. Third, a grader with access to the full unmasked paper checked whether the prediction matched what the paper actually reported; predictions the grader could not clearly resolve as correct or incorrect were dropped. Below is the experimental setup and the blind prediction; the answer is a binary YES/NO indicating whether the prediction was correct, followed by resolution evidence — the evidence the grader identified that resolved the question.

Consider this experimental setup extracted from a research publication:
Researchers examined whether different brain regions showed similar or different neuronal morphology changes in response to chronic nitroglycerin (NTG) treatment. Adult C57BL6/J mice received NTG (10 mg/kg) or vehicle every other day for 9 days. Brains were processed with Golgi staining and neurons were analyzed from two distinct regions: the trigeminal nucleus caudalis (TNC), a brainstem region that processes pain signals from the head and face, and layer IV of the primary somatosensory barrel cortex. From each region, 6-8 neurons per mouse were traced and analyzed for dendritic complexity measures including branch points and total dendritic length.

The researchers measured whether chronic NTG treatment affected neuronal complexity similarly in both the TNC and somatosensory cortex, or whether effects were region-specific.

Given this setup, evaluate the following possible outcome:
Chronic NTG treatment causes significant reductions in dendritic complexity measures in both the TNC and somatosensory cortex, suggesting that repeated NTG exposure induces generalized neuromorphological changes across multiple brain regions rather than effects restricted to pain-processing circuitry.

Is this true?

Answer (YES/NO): YES